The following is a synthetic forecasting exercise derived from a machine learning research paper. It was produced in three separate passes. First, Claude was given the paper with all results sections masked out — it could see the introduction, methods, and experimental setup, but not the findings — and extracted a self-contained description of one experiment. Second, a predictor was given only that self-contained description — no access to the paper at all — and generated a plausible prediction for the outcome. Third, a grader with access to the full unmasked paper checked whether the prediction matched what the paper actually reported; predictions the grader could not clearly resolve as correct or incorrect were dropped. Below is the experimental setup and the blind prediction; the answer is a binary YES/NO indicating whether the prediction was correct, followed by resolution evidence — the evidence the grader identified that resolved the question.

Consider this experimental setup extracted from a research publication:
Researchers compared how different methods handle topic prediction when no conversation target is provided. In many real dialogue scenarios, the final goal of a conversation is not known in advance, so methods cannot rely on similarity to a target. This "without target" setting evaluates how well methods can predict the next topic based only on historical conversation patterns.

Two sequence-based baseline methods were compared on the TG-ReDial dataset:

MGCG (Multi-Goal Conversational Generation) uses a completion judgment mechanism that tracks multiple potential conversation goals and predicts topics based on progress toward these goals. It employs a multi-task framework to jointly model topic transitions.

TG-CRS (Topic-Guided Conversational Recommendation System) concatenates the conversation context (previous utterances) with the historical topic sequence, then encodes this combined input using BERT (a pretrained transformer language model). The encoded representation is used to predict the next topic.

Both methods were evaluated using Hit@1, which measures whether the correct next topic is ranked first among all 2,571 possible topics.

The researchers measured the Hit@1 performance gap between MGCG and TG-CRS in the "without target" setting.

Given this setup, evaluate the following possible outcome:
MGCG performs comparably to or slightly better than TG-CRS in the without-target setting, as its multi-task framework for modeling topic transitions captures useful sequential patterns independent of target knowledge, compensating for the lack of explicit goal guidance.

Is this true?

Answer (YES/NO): NO